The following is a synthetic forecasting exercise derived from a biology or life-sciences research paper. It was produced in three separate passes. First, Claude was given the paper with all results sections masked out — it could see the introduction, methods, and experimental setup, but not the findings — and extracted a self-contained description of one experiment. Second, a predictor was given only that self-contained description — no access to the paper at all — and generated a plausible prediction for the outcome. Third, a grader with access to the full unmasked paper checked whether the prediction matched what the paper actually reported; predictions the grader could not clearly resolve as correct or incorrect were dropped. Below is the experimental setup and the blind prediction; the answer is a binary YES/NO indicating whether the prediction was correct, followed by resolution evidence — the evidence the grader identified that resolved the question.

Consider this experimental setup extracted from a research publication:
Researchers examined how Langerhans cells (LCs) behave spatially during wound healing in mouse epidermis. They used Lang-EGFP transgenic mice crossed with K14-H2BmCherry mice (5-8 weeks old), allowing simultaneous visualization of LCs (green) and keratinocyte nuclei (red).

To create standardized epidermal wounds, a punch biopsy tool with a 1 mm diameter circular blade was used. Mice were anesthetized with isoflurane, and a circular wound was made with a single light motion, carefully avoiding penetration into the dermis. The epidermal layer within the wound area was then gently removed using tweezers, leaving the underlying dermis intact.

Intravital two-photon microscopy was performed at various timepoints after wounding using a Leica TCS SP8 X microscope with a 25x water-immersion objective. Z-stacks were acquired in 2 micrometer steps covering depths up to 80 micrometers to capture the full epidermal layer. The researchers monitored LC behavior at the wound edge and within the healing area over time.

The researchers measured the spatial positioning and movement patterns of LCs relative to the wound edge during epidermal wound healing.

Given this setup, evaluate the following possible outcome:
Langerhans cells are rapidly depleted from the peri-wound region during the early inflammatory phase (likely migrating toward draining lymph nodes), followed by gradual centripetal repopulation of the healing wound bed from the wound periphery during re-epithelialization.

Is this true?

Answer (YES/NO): NO